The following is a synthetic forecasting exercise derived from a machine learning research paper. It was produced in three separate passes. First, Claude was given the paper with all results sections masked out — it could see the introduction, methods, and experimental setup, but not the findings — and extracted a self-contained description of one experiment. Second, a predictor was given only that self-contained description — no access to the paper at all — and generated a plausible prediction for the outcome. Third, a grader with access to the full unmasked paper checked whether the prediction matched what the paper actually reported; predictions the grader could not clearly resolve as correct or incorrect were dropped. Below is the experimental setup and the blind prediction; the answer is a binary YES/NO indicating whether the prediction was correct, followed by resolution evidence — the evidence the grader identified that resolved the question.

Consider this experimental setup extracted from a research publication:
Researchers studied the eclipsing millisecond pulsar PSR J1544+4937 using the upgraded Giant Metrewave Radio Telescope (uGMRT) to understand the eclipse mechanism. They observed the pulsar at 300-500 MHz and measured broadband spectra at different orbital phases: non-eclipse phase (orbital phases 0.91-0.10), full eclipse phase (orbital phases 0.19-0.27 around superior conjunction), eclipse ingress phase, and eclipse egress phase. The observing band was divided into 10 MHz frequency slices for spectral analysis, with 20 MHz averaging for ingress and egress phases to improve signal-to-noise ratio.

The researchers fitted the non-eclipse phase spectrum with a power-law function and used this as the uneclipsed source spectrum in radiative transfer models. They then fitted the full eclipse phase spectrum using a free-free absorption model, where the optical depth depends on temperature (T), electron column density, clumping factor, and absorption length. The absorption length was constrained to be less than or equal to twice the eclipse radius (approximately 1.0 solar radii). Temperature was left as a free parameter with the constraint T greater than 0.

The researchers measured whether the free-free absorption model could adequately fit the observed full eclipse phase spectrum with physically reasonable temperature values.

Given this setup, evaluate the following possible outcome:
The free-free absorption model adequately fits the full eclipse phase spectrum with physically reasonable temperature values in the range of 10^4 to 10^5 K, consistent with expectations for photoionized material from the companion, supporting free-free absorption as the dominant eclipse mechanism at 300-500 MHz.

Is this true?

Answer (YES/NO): NO